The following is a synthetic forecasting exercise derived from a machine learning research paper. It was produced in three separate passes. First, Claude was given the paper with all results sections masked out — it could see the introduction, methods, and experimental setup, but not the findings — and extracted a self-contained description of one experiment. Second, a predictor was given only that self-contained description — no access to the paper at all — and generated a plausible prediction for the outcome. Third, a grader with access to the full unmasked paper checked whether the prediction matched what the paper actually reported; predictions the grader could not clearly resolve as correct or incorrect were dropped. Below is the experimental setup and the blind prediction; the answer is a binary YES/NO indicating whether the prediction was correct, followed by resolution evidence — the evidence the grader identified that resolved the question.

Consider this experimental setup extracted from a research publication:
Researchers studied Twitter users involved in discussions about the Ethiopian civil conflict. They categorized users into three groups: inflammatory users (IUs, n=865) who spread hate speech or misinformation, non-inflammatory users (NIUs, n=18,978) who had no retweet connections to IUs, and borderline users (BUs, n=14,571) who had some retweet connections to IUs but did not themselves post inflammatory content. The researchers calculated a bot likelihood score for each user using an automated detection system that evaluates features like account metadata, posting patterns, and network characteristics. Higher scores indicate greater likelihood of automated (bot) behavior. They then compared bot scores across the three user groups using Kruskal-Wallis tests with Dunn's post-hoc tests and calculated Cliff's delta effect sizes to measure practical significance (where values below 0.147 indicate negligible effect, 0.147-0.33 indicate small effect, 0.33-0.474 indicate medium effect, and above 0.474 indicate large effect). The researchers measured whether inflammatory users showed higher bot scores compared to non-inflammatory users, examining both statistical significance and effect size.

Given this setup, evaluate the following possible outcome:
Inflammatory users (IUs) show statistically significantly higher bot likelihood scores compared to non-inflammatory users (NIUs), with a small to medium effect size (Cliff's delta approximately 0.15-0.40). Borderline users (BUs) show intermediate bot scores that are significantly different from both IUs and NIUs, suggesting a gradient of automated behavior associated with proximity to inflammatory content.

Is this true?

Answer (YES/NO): NO